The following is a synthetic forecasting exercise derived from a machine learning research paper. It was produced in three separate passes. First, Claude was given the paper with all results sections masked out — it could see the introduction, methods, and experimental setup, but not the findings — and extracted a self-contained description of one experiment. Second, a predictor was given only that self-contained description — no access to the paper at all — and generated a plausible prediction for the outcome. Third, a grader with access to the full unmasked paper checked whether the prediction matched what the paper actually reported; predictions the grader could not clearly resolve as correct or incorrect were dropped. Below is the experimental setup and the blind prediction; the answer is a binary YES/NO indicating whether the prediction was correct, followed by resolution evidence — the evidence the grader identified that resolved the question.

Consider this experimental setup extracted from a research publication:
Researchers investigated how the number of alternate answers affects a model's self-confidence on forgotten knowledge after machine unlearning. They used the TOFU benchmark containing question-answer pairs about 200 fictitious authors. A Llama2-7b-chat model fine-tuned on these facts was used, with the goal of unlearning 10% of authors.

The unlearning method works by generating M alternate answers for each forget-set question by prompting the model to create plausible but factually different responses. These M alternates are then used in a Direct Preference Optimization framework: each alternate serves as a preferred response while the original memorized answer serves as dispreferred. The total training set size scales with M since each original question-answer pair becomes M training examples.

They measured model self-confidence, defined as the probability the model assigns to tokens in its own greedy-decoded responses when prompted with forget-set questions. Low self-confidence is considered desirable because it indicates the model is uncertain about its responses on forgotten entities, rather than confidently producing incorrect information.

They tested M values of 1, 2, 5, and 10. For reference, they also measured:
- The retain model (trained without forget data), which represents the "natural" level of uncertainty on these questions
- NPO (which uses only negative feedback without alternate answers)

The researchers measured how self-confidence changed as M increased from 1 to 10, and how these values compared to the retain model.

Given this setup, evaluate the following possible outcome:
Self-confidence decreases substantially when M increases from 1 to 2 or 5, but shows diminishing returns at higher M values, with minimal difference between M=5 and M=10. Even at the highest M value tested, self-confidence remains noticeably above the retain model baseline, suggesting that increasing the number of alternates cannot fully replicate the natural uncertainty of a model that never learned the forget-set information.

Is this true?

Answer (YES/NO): NO